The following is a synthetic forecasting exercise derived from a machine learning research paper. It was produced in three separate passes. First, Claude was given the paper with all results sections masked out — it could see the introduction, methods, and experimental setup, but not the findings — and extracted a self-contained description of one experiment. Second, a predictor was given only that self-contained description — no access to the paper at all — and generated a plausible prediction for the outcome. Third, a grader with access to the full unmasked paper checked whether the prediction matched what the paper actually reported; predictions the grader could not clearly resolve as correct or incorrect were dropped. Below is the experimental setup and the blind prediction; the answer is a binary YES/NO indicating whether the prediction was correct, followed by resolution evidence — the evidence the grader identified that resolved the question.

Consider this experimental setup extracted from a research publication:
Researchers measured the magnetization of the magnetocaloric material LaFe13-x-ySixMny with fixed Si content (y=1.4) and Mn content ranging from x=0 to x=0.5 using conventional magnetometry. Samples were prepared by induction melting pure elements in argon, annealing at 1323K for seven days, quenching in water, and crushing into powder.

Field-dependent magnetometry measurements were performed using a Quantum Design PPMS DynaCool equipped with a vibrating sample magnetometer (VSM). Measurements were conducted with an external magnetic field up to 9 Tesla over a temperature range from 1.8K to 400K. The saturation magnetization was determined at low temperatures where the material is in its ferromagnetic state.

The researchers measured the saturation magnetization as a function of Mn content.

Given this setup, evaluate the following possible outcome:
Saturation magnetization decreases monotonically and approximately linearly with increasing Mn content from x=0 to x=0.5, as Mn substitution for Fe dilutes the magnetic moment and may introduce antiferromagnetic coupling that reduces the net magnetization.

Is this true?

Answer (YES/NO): NO